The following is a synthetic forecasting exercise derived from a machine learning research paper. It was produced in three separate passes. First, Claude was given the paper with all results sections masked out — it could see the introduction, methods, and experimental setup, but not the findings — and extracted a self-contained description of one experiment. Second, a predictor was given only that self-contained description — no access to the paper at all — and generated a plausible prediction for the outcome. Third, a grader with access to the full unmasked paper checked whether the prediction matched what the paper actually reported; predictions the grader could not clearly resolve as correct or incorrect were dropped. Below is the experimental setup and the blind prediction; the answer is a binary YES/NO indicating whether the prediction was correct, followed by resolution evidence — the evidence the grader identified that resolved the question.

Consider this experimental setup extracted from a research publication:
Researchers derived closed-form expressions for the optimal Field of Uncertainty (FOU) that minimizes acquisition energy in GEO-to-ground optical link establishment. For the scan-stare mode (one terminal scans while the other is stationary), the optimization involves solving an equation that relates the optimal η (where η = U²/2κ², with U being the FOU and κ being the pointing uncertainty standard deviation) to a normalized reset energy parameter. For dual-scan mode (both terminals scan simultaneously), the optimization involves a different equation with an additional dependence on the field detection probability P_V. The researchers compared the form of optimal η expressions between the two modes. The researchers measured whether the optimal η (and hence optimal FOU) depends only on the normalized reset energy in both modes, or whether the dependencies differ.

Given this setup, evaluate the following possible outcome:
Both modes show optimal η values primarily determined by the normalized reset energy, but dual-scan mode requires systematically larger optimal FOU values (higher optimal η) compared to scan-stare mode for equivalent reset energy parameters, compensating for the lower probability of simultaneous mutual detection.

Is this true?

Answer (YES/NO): NO